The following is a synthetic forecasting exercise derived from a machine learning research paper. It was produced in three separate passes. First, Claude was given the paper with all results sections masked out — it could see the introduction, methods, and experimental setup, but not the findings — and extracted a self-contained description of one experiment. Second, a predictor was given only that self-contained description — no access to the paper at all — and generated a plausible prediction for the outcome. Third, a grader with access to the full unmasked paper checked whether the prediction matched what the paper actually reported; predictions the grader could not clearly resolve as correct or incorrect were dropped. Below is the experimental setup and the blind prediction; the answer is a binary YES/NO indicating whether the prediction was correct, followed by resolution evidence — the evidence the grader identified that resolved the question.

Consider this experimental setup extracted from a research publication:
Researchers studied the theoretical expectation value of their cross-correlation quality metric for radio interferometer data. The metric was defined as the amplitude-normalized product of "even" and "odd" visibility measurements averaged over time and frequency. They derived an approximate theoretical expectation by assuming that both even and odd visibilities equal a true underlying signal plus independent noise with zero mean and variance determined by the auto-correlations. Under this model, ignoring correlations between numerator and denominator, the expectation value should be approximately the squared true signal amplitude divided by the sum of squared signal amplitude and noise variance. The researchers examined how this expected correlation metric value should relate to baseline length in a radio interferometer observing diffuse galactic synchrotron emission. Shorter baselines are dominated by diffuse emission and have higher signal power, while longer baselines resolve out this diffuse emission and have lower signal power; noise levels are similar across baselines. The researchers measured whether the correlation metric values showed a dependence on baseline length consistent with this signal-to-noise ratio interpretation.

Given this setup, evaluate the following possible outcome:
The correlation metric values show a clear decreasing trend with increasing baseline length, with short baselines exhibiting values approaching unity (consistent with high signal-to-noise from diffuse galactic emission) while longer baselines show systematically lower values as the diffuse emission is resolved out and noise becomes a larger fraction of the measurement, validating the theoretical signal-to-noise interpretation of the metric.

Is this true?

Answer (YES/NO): YES